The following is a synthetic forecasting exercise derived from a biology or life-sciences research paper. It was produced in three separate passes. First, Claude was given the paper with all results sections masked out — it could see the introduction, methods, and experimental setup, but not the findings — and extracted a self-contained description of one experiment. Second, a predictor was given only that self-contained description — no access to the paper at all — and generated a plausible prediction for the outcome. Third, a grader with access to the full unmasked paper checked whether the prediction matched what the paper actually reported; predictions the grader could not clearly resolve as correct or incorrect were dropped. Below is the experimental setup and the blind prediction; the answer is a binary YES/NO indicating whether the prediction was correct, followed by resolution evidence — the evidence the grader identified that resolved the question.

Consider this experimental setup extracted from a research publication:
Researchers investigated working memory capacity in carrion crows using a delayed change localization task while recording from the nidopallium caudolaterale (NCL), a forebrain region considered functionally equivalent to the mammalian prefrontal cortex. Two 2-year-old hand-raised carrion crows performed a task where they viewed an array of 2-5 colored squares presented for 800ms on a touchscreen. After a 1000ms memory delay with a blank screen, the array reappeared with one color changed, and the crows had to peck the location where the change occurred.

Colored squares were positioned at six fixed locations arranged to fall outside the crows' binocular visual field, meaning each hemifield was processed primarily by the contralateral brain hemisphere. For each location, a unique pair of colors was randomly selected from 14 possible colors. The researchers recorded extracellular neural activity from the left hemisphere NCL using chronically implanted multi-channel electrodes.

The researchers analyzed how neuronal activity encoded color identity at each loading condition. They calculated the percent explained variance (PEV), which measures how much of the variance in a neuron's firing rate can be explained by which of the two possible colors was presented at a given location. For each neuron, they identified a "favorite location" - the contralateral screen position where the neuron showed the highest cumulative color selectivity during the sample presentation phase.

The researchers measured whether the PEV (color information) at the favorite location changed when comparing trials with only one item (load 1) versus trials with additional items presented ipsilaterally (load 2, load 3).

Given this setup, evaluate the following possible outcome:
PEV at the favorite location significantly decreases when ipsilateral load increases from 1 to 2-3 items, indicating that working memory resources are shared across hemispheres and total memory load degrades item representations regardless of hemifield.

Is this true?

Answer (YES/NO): NO